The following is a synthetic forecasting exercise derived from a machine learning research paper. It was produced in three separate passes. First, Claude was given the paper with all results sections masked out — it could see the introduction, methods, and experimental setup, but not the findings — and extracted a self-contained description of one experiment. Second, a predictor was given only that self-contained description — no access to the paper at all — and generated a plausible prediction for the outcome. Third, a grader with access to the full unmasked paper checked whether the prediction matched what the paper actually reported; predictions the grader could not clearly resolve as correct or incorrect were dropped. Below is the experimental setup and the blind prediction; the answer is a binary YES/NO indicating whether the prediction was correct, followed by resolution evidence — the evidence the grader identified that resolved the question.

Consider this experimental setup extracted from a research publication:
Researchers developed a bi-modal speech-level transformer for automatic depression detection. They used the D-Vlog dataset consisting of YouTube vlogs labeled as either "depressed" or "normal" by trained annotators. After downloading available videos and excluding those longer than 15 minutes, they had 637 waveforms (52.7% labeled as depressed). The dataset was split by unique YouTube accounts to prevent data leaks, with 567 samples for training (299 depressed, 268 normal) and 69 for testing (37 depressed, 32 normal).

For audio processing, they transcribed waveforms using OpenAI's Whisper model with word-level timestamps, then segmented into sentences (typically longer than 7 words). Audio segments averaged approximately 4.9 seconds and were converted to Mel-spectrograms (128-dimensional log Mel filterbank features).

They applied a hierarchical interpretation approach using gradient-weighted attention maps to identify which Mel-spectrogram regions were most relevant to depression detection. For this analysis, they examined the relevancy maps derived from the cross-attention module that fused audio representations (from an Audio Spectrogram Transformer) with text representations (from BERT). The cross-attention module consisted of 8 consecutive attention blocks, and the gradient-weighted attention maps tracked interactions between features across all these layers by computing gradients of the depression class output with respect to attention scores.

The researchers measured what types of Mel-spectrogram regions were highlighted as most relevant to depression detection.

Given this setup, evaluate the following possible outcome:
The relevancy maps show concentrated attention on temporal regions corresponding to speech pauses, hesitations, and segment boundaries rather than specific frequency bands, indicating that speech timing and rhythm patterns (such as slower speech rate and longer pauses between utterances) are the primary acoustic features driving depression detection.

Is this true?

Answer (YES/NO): NO